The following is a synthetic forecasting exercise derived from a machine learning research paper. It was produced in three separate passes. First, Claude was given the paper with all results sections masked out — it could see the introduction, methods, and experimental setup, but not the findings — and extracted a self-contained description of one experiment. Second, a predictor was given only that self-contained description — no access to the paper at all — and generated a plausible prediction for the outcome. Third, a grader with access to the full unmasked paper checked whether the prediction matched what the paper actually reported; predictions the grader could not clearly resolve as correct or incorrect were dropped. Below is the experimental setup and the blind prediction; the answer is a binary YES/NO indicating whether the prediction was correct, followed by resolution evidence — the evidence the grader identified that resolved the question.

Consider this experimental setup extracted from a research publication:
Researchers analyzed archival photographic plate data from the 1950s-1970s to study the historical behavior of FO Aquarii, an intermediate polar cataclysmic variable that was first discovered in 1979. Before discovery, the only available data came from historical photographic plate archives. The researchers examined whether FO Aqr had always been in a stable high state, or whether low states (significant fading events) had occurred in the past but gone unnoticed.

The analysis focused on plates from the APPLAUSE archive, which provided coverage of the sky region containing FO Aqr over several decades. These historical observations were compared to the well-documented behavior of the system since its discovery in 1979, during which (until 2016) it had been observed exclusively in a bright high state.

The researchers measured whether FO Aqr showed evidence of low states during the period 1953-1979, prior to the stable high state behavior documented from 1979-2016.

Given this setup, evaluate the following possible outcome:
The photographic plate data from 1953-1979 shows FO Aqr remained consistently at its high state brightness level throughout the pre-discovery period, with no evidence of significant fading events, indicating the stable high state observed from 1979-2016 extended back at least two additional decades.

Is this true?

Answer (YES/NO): NO